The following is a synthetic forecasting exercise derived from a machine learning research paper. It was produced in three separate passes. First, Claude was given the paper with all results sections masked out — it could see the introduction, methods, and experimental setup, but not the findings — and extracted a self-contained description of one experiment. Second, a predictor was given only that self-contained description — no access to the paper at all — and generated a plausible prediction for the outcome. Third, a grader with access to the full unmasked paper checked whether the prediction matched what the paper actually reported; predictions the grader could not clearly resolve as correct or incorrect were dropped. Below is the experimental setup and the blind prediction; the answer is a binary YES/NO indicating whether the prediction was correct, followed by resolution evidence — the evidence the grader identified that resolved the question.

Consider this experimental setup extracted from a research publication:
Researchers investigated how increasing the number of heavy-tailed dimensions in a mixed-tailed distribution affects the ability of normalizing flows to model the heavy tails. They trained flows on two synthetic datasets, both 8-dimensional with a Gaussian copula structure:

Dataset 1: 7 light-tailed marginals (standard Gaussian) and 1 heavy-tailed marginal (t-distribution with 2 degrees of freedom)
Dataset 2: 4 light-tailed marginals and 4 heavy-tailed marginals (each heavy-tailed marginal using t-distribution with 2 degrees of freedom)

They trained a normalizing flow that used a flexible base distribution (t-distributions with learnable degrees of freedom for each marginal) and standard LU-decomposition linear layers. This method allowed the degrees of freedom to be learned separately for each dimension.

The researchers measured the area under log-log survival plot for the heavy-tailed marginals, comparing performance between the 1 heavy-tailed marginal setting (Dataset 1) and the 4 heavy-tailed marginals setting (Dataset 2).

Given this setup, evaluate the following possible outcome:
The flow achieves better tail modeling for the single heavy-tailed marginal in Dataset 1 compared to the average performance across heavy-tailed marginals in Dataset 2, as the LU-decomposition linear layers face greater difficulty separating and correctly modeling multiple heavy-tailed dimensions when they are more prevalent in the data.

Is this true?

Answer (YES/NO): YES